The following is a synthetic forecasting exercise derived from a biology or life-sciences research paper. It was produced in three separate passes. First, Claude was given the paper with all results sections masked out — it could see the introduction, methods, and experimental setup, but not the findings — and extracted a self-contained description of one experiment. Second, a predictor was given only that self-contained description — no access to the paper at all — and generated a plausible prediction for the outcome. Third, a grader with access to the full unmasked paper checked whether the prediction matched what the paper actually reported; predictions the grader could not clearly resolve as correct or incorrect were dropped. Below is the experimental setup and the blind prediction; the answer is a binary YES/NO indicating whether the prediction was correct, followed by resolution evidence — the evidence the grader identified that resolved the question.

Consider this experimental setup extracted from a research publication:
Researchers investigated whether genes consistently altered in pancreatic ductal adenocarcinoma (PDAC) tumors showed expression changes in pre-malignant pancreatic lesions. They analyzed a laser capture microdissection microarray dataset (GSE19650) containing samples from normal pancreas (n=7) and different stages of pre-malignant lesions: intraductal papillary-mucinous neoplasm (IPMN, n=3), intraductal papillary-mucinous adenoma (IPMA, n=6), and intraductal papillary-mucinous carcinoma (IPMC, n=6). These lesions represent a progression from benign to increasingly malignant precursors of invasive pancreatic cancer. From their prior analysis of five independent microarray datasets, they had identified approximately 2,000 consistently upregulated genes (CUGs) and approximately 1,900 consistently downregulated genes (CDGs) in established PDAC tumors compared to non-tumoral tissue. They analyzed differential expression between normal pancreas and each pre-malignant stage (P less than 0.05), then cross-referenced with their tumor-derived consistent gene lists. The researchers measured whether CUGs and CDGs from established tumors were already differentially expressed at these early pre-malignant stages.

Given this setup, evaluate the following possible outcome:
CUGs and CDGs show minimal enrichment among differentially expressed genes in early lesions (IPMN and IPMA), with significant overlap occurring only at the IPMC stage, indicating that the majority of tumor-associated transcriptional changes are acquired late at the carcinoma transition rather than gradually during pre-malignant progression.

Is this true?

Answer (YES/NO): NO